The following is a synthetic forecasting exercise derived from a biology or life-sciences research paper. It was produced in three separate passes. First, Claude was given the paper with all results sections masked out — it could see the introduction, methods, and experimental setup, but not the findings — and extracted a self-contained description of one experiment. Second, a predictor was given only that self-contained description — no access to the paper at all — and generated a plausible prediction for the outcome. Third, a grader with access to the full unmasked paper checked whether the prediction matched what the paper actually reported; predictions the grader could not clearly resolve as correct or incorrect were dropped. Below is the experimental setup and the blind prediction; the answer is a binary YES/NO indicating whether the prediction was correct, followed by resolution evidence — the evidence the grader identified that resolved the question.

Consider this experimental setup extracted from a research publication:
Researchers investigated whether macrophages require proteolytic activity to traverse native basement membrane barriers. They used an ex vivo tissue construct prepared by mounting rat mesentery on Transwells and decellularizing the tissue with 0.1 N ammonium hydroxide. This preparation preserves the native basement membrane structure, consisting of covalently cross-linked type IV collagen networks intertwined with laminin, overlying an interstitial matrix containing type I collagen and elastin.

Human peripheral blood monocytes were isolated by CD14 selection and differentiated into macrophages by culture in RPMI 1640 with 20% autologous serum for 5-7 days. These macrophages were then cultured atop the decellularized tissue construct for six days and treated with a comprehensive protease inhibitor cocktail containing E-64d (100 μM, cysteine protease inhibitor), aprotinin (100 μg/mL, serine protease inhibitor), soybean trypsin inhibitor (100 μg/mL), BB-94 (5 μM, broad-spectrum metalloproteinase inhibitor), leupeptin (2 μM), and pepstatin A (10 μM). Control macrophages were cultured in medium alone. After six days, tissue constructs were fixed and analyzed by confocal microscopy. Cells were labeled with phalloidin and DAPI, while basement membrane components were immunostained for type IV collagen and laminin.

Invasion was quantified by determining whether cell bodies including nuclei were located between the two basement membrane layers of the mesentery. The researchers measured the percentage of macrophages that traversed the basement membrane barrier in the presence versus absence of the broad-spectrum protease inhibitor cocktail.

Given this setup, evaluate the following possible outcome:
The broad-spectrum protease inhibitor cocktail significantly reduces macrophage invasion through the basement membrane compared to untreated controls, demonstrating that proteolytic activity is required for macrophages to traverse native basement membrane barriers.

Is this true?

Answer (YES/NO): NO